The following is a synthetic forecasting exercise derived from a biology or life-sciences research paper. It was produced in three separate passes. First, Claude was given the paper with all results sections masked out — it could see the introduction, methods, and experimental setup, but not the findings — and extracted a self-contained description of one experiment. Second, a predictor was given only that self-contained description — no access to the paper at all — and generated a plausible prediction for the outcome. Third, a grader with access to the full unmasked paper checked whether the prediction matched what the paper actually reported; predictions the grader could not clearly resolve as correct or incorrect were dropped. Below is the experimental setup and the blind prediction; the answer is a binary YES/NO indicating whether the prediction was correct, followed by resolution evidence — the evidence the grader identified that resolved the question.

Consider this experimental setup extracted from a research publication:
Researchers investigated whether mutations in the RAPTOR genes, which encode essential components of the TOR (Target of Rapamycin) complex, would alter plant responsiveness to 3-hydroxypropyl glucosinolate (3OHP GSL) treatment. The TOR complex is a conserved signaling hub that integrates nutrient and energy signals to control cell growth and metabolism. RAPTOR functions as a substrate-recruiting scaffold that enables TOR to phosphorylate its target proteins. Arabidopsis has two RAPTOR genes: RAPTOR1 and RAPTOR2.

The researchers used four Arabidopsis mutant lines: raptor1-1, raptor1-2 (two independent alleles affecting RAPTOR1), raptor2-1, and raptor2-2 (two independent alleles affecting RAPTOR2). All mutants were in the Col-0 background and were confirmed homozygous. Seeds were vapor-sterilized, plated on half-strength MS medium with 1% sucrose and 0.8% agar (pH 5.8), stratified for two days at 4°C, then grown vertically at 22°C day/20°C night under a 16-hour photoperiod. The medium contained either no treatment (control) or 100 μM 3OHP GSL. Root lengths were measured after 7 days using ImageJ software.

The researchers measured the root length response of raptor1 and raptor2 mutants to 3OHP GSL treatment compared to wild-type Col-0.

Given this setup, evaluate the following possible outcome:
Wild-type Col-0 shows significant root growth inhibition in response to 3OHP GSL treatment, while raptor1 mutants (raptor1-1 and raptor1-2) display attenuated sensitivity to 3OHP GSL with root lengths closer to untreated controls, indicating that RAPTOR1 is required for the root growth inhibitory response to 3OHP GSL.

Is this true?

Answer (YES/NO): NO